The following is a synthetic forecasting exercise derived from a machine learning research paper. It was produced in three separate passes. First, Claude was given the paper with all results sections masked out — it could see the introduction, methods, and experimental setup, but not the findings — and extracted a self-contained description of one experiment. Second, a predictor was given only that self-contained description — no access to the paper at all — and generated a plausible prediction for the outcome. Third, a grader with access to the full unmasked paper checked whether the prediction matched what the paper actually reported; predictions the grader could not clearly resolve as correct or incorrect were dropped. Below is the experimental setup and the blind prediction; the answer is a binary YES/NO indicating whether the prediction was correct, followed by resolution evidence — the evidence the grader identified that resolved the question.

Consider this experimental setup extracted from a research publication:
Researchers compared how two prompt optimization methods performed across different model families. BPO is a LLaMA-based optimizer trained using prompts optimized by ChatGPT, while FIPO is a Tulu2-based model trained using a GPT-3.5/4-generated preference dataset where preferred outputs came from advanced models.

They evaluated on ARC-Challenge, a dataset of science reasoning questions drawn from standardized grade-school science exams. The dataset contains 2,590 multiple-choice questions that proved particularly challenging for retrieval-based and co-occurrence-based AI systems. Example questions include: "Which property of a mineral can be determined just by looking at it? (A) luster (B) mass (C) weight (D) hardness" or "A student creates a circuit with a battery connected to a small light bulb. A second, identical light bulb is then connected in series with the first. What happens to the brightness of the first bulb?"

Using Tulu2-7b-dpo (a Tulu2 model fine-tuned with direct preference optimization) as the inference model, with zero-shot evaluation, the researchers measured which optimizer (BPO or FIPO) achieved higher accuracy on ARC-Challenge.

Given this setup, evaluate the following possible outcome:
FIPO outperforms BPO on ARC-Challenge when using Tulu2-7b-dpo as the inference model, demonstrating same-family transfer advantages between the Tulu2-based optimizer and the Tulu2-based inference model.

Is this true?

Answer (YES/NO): YES